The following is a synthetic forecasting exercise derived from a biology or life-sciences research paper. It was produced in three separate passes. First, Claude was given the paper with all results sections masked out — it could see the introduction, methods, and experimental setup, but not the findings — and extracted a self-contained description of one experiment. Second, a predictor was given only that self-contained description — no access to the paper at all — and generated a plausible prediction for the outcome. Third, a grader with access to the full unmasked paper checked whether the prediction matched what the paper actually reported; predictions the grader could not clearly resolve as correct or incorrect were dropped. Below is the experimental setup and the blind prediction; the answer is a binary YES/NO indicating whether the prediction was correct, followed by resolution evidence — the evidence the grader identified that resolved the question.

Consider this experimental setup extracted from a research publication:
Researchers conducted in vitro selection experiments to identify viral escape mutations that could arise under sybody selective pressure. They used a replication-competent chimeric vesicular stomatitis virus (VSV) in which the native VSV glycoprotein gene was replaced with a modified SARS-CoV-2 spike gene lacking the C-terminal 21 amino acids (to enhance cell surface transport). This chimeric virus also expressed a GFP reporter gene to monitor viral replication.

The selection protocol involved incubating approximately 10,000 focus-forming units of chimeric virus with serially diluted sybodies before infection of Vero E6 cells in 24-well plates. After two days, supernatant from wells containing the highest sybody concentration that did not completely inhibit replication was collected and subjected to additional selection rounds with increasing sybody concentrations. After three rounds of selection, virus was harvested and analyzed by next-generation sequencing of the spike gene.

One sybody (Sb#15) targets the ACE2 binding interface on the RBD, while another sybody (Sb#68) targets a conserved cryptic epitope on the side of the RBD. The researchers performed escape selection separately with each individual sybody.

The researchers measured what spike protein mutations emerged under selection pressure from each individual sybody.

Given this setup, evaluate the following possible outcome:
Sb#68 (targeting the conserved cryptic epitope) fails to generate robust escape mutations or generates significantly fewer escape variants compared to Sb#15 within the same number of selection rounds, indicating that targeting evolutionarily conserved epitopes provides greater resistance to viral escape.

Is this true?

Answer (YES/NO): NO